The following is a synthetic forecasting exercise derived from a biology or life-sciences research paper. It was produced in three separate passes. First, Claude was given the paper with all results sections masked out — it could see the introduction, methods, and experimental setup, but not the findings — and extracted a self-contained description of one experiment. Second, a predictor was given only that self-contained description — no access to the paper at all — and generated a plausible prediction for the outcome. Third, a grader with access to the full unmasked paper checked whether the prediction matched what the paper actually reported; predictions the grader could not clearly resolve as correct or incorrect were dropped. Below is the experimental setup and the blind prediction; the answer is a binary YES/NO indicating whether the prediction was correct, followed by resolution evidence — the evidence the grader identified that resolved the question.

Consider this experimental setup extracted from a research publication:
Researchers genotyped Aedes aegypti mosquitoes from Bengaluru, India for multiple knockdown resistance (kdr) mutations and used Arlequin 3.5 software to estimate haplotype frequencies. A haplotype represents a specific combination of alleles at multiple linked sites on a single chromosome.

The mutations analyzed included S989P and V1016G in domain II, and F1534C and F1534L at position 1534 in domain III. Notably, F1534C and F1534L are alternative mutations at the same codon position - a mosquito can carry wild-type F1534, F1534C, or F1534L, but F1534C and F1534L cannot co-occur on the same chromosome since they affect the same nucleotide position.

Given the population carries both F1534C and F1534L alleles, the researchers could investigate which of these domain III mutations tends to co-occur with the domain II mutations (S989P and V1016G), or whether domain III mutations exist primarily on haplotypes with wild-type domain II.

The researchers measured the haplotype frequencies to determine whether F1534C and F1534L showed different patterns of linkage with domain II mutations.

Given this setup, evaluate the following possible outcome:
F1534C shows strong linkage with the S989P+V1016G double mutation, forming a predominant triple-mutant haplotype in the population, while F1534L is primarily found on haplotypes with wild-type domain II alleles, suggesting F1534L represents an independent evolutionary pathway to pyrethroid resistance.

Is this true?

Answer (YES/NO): NO